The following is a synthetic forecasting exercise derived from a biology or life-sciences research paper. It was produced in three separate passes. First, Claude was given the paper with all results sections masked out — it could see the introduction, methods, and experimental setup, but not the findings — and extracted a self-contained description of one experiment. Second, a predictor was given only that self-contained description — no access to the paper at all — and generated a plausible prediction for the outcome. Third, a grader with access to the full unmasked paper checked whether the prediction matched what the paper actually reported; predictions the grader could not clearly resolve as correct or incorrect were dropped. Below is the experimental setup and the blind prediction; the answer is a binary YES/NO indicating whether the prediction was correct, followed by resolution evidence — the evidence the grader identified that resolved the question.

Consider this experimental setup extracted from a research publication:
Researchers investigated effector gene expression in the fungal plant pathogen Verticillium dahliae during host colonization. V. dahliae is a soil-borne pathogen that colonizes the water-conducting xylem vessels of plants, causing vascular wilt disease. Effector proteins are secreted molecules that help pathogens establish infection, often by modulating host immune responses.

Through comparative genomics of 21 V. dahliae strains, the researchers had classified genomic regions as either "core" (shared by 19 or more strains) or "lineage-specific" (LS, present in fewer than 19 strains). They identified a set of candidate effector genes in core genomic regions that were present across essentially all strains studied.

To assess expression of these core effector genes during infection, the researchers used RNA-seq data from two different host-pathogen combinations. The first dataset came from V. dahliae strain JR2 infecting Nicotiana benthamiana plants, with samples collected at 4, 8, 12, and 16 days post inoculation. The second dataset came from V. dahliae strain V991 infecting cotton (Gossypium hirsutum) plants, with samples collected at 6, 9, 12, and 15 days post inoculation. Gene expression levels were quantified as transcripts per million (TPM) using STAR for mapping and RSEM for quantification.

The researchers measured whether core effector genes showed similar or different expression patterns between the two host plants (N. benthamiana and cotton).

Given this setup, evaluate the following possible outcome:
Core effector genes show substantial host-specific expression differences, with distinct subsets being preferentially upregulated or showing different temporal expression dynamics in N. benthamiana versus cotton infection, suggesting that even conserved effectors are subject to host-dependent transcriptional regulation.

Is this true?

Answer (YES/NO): YES